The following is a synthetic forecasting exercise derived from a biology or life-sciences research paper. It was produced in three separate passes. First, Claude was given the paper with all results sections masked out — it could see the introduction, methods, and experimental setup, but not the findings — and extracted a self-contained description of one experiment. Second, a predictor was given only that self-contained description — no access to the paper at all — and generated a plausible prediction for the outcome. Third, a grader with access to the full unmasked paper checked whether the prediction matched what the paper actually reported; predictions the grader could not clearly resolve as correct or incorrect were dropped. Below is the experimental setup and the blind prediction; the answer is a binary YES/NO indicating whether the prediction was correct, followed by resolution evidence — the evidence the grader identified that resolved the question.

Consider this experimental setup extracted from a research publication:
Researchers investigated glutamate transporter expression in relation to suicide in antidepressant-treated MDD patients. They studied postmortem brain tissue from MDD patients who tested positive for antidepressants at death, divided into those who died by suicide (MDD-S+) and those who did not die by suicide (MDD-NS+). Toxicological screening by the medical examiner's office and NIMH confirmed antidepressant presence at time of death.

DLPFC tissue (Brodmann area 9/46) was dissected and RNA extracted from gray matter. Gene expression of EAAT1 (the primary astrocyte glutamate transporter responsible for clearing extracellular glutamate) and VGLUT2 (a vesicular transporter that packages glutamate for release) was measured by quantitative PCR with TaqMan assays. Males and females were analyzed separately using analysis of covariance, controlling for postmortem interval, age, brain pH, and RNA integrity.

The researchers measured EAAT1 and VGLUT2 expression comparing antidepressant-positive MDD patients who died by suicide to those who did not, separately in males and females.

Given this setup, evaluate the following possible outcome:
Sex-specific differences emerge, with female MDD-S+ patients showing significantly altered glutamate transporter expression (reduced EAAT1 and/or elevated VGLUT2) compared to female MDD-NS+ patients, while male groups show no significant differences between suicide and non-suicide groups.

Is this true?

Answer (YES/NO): NO